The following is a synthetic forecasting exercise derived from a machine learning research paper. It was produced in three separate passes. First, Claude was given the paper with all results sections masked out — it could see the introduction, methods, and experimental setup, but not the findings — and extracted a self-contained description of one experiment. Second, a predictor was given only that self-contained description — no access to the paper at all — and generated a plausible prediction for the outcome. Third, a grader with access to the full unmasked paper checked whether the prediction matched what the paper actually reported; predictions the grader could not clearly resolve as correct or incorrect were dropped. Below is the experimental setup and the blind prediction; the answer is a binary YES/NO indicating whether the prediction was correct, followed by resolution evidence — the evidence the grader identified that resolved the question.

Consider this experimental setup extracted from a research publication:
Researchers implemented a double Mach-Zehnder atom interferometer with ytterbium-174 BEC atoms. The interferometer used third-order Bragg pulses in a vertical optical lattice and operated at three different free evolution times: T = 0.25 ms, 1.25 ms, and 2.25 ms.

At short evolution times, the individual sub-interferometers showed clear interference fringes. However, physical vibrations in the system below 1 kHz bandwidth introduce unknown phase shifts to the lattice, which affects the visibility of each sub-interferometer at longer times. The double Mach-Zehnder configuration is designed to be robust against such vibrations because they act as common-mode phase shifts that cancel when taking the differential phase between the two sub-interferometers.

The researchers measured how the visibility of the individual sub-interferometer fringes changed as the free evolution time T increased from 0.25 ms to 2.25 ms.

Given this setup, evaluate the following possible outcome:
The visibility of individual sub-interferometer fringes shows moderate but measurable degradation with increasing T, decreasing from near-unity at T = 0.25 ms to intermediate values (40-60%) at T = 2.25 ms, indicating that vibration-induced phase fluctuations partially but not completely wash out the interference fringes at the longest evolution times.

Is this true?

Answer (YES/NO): NO